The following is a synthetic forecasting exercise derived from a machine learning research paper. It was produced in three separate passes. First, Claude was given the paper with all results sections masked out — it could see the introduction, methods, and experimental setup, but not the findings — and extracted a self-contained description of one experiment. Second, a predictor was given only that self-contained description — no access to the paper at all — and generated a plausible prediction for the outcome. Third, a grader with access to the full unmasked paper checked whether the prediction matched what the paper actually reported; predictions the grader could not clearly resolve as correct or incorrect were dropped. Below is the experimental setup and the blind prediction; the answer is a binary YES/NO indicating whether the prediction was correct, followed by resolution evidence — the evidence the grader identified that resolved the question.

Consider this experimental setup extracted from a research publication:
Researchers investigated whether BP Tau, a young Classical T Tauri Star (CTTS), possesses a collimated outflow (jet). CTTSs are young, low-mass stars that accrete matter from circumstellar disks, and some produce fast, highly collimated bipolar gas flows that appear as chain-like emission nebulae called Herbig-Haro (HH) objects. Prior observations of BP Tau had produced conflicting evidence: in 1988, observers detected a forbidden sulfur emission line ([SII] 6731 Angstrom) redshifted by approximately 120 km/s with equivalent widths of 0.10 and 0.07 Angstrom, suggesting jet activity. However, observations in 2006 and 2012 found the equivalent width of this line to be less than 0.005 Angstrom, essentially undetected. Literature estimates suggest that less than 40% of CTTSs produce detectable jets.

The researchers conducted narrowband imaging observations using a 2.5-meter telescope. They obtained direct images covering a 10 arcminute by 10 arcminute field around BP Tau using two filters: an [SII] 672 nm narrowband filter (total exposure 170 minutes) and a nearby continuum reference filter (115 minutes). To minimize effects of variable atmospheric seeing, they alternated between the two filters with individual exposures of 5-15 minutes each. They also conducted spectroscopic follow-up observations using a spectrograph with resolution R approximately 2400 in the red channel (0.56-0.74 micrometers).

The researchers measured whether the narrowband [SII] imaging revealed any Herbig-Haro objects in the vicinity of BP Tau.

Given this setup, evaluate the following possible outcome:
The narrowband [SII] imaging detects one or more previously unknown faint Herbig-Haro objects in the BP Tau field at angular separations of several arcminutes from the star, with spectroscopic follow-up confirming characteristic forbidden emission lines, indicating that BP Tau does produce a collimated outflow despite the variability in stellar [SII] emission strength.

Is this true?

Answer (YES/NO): NO